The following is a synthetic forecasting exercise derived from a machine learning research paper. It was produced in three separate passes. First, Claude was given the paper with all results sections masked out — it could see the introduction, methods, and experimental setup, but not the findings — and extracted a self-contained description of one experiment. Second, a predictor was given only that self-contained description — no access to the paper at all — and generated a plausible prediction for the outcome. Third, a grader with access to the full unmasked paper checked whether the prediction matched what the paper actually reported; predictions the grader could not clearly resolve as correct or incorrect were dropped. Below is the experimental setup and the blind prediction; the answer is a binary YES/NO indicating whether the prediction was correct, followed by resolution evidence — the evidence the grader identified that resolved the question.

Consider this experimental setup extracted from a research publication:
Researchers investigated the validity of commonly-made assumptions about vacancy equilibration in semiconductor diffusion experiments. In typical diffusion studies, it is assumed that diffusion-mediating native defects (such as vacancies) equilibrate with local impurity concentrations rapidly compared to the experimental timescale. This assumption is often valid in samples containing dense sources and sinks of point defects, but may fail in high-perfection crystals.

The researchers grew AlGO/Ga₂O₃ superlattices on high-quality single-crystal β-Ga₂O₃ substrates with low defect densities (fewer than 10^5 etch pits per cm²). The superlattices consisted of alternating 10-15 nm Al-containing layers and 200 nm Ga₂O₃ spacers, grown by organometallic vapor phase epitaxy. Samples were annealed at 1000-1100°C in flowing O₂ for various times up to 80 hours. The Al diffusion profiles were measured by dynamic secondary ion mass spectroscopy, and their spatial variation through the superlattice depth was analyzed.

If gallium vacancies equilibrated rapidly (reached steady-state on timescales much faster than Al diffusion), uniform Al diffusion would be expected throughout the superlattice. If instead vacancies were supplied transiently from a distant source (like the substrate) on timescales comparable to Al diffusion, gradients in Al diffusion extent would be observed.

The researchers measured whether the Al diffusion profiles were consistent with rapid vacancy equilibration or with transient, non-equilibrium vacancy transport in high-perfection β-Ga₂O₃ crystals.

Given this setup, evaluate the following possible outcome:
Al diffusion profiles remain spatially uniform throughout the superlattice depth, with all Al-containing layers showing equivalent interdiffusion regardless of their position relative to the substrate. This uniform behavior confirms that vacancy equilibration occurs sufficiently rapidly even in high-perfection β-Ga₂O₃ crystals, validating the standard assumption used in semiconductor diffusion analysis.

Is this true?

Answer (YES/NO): NO